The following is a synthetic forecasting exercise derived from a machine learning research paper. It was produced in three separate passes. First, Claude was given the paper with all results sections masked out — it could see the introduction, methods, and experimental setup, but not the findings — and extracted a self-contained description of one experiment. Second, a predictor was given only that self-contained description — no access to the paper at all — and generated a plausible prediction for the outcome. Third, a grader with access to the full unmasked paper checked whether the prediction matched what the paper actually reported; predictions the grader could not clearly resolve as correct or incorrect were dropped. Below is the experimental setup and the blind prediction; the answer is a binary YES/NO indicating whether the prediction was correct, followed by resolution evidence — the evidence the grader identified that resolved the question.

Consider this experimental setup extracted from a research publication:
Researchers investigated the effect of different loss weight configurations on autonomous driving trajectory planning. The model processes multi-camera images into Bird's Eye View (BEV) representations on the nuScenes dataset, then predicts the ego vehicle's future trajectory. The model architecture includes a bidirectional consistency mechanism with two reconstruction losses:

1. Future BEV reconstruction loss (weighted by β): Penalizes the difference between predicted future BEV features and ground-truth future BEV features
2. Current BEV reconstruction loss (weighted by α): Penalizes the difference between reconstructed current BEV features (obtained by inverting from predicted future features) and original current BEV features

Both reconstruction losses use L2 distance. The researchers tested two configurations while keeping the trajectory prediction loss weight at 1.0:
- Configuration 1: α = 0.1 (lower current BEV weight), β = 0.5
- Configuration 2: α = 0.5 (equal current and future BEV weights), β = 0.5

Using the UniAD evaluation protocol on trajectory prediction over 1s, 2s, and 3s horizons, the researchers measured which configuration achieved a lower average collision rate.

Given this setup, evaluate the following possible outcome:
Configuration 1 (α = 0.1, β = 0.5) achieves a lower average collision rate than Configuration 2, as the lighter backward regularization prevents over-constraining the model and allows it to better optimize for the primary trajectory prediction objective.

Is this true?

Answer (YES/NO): NO